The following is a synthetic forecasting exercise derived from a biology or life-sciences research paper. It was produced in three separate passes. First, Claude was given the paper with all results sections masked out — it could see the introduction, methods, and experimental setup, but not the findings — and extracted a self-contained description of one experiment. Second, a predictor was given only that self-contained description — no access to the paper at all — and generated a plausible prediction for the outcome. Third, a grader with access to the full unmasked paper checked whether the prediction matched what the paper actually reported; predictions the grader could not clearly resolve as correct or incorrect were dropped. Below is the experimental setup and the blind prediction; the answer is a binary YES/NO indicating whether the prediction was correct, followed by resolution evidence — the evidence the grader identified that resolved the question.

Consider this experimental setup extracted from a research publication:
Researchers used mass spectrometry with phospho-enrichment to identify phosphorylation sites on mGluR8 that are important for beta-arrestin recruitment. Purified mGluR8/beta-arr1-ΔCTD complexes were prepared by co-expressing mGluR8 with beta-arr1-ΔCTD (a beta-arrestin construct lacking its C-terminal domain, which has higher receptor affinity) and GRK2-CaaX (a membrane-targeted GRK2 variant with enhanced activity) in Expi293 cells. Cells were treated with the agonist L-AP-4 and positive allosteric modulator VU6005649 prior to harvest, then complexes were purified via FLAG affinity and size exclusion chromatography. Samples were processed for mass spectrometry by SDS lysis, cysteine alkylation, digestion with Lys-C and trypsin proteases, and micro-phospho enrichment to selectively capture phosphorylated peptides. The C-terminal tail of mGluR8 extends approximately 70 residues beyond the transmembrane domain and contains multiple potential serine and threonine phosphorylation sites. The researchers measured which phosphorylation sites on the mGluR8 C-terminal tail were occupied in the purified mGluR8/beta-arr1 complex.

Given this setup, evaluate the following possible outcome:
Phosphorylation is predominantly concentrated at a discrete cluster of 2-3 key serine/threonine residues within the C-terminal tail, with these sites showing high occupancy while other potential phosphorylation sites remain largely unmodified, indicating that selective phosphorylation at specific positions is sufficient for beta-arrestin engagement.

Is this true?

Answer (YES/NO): NO